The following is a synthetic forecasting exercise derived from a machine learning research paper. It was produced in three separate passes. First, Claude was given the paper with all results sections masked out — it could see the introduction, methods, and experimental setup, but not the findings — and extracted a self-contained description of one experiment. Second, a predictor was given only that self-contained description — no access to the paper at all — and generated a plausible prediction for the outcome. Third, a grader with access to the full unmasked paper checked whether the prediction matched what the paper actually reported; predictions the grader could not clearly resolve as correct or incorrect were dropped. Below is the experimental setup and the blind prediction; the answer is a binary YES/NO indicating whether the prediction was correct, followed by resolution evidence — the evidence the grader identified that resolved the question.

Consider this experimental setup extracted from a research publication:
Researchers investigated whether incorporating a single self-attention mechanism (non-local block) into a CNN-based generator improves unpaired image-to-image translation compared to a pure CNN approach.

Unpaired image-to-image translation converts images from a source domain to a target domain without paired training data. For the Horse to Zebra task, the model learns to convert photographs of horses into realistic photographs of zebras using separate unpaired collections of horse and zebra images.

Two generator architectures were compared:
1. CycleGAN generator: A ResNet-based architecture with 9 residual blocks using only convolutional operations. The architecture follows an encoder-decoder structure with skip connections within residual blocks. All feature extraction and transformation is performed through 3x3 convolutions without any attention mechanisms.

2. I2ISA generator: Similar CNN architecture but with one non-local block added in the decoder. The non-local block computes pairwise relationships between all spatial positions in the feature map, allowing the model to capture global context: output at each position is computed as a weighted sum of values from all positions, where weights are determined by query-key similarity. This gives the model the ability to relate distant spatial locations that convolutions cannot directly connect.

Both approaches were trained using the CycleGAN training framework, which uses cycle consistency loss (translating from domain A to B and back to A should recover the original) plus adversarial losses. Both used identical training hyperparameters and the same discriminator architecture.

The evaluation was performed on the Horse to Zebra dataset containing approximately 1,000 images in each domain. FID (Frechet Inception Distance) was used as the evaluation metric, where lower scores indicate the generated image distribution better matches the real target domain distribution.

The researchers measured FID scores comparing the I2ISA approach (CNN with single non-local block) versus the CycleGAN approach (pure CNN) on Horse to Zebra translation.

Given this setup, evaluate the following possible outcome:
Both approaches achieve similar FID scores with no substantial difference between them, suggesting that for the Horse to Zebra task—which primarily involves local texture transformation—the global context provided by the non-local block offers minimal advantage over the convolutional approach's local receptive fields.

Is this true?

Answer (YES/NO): NO